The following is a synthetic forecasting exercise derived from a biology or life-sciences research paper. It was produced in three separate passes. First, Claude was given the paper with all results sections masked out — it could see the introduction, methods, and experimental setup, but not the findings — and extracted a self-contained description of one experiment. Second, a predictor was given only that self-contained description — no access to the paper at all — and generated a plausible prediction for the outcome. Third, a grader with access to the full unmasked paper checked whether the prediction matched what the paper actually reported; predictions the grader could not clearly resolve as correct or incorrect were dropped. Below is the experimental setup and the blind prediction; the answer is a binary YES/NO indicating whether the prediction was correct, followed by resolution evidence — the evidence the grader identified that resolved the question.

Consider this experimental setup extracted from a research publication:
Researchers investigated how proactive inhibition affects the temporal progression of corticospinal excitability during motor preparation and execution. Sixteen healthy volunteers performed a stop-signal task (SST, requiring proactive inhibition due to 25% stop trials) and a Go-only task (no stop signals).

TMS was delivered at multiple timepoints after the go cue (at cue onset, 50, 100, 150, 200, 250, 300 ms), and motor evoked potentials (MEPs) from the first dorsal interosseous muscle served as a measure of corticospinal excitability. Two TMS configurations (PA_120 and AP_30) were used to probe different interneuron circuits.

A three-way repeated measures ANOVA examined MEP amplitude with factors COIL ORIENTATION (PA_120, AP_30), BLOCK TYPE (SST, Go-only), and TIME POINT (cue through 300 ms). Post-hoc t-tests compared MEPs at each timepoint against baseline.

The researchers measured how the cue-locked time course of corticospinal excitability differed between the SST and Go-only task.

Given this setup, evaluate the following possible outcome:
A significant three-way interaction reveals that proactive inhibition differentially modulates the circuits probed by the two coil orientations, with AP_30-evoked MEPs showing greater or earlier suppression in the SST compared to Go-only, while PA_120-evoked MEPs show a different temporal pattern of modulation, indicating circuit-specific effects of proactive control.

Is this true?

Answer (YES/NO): NO